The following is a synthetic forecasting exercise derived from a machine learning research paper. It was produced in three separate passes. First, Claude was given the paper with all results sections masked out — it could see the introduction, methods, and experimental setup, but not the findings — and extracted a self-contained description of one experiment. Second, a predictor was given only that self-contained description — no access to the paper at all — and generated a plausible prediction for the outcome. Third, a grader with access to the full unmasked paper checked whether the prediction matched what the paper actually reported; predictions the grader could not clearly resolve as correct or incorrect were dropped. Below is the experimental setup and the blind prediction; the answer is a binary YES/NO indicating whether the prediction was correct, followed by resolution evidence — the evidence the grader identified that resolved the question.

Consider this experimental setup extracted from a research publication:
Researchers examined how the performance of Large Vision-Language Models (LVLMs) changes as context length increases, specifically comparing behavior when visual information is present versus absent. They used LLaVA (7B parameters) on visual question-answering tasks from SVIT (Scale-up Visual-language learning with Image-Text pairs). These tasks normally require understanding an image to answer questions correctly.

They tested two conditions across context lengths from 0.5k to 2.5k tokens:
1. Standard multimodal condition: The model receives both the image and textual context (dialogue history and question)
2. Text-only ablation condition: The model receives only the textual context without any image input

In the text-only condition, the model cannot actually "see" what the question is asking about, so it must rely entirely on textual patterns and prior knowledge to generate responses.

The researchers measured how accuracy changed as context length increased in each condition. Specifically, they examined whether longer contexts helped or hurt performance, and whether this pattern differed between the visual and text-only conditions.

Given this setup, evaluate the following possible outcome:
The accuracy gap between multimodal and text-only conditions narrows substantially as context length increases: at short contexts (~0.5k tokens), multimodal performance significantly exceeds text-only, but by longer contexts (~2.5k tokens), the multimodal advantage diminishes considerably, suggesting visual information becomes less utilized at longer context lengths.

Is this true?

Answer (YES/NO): YES